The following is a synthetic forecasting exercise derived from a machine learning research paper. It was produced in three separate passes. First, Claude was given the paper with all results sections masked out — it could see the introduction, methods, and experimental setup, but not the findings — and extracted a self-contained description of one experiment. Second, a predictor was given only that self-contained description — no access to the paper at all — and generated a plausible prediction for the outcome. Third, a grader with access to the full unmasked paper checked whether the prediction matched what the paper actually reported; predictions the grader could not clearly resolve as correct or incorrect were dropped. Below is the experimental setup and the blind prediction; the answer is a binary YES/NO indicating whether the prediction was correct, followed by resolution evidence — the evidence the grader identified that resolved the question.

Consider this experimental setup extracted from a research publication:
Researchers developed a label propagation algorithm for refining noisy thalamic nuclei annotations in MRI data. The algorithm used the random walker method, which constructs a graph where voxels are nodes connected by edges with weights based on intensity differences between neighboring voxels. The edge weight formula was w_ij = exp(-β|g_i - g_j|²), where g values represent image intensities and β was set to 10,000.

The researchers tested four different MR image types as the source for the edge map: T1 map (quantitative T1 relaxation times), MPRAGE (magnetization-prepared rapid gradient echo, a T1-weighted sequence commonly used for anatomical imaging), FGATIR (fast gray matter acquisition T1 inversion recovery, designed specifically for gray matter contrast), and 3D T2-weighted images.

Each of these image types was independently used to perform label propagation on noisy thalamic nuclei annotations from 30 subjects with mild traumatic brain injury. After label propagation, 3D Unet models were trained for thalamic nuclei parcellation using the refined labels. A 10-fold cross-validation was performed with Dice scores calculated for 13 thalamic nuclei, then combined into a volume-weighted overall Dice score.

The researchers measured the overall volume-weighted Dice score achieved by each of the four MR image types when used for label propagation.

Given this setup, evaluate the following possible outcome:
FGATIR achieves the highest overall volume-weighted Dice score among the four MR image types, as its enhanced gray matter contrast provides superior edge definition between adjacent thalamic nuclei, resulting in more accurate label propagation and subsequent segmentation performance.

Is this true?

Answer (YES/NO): NO